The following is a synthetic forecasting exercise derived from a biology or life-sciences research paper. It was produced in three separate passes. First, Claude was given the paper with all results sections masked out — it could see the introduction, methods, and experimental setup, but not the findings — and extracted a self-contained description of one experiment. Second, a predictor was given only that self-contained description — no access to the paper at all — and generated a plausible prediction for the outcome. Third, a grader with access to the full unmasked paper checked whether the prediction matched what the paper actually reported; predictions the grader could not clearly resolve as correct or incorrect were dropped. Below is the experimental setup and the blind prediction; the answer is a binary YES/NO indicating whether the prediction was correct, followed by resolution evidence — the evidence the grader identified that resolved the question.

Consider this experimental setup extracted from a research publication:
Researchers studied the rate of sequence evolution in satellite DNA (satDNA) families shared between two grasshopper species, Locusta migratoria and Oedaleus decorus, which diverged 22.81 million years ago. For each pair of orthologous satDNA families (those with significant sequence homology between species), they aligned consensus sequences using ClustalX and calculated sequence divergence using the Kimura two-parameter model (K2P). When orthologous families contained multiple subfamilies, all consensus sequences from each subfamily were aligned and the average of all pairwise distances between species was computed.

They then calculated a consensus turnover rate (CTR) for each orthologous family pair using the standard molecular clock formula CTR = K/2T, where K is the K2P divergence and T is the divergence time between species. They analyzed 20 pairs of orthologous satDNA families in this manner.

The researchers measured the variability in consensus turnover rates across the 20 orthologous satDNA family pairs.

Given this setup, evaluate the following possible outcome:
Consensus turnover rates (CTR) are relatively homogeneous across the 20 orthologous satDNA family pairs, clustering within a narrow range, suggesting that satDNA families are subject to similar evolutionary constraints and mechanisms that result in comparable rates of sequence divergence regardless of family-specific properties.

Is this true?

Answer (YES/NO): NO